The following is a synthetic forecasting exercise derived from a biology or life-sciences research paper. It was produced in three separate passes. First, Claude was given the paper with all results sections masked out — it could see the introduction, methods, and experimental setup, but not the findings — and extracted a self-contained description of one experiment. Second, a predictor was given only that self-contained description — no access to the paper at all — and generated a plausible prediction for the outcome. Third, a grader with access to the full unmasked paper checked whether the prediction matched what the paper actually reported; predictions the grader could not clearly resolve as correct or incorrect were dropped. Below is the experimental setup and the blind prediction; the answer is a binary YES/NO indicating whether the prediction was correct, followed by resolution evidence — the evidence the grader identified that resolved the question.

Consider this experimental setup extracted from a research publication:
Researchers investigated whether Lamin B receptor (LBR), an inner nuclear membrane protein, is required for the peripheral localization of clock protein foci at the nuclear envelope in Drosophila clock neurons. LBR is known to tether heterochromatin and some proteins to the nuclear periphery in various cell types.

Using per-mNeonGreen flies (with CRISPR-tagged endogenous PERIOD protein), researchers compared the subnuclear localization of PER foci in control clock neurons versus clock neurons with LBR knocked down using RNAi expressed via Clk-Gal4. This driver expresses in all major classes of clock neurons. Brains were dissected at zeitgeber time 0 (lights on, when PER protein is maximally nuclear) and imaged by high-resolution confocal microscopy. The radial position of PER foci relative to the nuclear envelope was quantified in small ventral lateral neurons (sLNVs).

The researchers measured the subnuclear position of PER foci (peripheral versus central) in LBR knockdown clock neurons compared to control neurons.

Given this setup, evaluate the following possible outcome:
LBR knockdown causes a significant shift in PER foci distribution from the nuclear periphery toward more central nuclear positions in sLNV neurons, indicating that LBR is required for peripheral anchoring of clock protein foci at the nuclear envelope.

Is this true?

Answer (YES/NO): NO